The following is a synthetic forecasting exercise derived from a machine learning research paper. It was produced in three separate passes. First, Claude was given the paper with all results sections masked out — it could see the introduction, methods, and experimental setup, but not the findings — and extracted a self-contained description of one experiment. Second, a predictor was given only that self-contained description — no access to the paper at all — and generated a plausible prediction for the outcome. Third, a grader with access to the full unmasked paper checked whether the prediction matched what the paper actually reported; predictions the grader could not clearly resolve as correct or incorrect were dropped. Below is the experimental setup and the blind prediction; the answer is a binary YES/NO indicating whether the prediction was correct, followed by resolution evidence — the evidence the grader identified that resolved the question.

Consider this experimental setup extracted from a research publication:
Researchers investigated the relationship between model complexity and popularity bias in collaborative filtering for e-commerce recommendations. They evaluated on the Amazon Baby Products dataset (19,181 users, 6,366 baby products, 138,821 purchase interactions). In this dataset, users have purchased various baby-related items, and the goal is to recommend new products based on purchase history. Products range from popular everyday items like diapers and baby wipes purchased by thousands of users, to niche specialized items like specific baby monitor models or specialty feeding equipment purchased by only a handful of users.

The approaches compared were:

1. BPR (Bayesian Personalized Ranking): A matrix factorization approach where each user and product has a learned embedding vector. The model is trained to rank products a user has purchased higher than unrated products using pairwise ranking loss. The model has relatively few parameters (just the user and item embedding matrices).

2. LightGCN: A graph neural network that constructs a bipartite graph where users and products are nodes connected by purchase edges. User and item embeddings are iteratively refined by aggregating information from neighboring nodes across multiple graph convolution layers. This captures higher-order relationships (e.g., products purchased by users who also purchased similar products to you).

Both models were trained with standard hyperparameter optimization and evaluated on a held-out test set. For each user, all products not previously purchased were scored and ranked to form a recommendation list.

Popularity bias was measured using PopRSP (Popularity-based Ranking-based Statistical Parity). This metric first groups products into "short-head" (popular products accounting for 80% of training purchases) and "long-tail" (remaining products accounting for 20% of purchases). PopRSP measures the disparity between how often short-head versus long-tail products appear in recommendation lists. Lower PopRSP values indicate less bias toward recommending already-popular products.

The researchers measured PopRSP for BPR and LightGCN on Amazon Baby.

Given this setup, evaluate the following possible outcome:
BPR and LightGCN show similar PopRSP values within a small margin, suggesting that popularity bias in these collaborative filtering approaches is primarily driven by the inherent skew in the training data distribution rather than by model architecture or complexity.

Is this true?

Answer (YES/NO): YES